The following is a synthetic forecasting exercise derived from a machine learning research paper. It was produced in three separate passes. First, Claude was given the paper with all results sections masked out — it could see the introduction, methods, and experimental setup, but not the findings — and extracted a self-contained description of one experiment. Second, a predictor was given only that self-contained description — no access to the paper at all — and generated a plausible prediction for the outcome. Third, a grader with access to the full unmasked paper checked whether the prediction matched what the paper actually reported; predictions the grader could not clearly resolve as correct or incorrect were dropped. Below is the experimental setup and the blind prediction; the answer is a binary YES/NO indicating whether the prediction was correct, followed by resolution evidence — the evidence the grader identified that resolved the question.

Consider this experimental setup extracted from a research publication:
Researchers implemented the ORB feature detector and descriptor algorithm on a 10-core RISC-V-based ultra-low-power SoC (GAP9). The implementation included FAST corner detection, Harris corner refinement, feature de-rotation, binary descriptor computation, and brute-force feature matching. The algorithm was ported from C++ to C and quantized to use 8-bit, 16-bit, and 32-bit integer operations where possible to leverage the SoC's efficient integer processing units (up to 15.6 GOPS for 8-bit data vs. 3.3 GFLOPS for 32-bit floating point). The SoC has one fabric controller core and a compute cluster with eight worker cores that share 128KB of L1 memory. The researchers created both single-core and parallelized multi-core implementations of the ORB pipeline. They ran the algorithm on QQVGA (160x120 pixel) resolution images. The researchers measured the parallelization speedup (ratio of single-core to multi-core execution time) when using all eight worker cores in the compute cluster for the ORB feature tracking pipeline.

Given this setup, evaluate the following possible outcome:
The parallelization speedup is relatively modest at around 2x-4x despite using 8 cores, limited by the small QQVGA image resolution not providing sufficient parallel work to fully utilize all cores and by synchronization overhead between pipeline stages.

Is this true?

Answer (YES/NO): NO